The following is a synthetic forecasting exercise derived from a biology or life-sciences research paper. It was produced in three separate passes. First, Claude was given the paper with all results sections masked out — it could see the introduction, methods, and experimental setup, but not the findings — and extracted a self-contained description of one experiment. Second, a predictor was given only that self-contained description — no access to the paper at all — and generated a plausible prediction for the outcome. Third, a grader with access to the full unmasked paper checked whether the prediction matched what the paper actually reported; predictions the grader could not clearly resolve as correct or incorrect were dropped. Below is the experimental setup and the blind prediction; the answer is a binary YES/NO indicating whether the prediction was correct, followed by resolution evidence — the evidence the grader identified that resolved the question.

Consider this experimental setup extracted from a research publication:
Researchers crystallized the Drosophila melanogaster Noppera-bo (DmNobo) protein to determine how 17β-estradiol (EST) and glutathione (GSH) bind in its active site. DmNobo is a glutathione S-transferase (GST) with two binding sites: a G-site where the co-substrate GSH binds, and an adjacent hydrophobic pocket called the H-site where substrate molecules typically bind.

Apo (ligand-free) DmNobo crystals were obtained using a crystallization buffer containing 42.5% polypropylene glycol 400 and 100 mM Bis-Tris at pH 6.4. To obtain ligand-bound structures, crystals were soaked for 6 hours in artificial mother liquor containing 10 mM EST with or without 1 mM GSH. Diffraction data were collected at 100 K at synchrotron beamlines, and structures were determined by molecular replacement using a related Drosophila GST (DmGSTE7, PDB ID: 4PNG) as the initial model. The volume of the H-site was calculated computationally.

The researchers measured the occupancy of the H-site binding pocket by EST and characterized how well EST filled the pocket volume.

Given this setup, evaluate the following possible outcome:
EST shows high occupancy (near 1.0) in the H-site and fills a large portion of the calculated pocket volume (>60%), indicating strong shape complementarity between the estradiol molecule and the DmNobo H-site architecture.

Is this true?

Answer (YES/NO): YES